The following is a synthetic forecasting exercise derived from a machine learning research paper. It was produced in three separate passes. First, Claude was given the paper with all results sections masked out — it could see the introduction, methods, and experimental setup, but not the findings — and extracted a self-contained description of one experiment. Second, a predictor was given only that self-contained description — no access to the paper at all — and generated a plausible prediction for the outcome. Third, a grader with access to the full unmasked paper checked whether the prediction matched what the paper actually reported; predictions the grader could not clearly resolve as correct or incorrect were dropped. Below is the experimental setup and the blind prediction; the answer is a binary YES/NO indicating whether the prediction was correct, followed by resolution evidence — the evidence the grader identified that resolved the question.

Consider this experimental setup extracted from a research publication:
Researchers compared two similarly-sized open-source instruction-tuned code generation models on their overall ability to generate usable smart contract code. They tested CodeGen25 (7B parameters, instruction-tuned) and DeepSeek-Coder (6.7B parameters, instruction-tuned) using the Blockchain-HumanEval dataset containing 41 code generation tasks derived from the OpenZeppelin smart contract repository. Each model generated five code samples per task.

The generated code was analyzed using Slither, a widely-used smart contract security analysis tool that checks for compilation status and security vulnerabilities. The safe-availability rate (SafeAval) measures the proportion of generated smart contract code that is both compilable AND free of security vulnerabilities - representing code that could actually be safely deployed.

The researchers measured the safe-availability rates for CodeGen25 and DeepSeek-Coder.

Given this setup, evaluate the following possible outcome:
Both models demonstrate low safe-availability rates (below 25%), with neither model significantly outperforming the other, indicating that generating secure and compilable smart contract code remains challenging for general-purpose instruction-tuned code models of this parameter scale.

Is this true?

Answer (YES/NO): YES